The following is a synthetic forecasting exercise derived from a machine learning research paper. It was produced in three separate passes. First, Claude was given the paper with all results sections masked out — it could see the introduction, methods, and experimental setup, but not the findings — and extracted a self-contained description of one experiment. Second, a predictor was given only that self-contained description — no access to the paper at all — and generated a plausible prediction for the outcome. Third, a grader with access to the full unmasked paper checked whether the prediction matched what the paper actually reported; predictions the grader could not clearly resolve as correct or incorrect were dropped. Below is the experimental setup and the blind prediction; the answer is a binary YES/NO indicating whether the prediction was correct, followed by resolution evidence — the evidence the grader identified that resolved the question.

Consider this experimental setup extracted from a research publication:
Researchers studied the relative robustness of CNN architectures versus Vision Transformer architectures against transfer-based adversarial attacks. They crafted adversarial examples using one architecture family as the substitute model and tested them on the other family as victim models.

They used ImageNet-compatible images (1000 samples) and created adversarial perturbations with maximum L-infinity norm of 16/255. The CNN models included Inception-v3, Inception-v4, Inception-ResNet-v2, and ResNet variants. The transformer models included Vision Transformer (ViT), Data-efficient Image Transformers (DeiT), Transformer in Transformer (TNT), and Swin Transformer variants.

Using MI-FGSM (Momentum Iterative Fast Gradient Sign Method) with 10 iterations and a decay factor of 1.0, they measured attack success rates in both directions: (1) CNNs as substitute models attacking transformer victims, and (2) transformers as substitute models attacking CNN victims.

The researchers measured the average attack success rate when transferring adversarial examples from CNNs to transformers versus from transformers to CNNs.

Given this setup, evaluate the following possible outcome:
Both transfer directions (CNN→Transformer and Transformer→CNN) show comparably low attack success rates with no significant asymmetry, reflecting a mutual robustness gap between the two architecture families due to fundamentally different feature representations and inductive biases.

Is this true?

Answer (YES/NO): NO